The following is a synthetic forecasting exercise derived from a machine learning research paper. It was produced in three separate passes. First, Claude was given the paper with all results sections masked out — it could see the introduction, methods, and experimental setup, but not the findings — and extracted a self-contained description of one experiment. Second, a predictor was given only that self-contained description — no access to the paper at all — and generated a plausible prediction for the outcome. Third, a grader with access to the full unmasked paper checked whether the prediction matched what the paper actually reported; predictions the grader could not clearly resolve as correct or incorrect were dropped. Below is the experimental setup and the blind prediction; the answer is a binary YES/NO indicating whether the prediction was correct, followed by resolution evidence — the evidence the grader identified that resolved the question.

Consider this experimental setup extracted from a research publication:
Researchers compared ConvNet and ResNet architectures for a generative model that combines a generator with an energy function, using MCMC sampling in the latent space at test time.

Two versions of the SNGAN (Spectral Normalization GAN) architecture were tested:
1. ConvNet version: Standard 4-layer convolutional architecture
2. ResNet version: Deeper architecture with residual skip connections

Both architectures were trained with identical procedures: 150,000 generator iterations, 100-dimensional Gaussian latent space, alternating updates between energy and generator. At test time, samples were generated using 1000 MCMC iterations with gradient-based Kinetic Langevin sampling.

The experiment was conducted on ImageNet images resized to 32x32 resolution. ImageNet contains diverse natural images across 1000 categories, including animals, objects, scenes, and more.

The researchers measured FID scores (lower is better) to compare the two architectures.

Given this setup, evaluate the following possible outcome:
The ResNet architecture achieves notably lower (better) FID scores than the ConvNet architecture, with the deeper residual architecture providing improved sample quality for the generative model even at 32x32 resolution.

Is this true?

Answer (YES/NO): NO